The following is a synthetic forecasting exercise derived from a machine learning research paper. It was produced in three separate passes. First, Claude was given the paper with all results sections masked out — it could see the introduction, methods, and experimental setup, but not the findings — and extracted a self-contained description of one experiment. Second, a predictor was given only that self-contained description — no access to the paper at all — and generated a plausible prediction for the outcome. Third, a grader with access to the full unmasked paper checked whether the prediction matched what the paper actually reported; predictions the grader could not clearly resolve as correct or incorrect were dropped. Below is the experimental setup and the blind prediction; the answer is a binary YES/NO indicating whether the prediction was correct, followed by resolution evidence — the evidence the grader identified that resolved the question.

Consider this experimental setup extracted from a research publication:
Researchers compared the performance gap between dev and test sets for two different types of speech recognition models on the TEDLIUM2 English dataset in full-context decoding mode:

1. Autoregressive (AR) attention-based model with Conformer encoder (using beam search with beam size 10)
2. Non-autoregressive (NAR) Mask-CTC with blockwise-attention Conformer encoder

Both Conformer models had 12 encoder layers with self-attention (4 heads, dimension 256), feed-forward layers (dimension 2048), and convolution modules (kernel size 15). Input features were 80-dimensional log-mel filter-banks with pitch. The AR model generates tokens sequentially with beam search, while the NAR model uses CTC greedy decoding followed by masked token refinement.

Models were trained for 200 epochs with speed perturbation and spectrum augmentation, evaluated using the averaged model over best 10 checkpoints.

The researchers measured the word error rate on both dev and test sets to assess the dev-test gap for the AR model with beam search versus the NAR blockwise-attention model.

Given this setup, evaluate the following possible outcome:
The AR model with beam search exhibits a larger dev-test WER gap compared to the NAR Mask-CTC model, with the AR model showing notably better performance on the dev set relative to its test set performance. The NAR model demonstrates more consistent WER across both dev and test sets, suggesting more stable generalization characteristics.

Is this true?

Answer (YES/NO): NO